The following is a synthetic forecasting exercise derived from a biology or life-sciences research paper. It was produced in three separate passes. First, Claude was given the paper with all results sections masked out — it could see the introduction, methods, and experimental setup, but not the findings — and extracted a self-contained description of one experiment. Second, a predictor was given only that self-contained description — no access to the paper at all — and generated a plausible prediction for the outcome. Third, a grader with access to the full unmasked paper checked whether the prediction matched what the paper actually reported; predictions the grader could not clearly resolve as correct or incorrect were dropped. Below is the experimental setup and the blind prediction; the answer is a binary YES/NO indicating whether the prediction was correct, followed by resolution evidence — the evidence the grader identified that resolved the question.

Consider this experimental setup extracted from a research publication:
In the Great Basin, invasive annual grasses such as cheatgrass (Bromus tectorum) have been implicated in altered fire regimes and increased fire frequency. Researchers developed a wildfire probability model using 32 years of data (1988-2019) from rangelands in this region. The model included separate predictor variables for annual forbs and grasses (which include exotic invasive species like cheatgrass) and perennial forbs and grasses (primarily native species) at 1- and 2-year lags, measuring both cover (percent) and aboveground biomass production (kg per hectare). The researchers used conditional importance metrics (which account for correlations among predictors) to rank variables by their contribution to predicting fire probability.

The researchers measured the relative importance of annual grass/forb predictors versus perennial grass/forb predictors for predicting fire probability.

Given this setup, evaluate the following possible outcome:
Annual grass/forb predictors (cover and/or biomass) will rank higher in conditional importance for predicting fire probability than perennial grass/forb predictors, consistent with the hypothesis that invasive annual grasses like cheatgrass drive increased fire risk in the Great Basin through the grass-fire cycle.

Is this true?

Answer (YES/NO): NO